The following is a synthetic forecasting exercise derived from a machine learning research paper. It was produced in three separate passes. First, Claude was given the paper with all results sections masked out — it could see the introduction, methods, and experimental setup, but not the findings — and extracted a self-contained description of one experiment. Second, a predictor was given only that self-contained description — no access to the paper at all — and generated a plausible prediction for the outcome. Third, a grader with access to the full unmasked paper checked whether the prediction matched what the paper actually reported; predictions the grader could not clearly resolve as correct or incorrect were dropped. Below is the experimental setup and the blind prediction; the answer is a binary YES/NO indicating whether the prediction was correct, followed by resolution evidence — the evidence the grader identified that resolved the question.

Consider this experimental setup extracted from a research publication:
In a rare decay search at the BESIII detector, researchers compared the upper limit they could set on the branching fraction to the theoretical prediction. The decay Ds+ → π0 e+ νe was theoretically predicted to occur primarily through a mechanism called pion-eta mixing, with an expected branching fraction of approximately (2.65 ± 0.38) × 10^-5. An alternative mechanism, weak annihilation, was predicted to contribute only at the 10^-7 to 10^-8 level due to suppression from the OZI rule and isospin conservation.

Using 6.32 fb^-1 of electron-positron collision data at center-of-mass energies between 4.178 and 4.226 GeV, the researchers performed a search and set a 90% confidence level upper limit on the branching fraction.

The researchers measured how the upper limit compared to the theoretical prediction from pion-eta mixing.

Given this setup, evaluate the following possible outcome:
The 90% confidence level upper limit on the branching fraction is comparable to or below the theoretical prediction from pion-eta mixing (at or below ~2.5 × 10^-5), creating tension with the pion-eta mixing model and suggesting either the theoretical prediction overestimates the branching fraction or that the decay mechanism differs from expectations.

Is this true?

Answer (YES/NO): NO